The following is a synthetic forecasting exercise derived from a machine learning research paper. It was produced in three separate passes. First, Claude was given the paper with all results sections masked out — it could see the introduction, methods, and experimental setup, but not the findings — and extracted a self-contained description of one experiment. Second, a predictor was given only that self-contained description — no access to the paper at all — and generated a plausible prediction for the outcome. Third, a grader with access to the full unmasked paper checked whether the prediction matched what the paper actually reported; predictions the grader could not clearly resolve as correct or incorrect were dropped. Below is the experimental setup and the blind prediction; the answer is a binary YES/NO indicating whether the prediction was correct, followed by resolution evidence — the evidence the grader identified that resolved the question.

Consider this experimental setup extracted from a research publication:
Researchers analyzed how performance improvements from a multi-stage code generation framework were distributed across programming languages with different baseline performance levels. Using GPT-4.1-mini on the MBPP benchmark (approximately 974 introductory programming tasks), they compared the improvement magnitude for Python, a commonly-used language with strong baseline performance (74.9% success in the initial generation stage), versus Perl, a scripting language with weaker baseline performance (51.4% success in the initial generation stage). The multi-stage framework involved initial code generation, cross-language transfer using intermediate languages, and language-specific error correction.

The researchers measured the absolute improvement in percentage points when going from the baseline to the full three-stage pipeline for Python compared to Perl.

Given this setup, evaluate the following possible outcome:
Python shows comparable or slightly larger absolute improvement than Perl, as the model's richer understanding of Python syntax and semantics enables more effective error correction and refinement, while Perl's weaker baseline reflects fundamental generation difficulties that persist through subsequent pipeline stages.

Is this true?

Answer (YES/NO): NO